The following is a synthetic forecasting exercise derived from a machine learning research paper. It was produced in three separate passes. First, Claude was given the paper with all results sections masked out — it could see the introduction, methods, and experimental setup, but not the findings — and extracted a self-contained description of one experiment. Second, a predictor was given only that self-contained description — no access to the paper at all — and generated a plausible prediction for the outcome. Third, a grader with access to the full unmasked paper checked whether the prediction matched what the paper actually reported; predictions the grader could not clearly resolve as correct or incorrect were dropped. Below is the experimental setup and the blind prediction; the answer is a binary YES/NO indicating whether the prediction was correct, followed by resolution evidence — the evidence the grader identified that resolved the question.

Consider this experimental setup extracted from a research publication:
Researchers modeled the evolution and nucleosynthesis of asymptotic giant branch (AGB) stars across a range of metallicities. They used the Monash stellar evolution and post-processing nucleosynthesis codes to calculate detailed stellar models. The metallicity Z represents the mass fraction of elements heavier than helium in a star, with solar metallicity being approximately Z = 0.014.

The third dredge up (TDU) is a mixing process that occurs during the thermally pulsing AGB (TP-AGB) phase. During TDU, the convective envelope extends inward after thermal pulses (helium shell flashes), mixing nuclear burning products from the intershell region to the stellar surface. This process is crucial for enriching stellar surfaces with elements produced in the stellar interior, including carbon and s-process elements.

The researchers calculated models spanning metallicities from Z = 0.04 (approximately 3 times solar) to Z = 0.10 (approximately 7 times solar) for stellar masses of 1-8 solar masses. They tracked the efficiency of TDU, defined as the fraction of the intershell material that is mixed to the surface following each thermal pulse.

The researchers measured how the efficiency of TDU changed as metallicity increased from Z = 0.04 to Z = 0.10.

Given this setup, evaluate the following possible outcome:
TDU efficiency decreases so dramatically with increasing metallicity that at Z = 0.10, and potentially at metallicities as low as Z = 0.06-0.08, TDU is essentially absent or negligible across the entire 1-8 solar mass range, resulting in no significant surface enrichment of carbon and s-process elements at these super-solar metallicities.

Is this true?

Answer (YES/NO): NO